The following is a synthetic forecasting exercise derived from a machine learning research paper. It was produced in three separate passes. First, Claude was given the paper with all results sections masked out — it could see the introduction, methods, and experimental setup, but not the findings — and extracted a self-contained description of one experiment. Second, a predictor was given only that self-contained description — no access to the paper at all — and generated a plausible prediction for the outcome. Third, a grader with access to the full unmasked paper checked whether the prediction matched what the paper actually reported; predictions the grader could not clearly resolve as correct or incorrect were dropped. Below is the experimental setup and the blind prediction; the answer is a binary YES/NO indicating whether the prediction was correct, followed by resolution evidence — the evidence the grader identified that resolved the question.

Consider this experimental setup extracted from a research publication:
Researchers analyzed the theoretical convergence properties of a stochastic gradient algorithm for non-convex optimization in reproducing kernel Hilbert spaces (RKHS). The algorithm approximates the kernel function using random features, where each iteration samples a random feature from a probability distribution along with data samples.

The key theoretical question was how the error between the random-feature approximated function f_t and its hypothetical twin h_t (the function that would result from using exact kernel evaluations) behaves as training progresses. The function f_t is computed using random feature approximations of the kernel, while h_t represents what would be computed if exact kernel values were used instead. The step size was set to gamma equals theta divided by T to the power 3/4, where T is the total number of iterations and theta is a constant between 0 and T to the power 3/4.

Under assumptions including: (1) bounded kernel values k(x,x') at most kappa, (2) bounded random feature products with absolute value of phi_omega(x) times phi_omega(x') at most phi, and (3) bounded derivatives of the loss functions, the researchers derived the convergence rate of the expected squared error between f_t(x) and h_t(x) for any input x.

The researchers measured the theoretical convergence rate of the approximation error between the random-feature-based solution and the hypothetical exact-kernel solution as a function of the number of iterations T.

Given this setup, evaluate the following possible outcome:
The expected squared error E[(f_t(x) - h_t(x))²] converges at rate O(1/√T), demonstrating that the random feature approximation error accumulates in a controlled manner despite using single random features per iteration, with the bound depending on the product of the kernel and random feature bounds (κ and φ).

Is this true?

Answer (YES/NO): YES